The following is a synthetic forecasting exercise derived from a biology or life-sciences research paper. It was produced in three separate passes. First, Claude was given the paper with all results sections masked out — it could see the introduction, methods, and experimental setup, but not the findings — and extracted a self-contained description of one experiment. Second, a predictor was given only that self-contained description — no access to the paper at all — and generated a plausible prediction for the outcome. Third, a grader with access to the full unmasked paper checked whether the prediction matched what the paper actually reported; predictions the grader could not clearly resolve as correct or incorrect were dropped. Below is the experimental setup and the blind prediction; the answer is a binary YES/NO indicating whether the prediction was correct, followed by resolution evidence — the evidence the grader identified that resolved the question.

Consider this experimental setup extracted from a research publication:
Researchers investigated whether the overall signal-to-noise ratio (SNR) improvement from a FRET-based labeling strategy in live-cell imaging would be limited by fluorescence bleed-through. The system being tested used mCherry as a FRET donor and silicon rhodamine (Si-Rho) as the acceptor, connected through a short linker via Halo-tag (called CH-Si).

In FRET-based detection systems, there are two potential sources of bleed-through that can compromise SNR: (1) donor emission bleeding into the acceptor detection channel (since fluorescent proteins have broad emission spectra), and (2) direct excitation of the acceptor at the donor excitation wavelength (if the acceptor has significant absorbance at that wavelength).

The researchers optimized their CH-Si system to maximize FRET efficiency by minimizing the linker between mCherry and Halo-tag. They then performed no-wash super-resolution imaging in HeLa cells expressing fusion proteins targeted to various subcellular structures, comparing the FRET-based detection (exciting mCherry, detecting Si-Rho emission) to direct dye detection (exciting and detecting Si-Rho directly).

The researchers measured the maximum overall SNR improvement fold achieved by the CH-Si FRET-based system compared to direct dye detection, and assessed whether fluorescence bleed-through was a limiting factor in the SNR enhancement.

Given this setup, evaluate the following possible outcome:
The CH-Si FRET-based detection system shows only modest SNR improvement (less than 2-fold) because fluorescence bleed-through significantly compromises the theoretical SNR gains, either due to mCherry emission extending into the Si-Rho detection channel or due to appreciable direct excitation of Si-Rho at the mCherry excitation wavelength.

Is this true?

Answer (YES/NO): YES